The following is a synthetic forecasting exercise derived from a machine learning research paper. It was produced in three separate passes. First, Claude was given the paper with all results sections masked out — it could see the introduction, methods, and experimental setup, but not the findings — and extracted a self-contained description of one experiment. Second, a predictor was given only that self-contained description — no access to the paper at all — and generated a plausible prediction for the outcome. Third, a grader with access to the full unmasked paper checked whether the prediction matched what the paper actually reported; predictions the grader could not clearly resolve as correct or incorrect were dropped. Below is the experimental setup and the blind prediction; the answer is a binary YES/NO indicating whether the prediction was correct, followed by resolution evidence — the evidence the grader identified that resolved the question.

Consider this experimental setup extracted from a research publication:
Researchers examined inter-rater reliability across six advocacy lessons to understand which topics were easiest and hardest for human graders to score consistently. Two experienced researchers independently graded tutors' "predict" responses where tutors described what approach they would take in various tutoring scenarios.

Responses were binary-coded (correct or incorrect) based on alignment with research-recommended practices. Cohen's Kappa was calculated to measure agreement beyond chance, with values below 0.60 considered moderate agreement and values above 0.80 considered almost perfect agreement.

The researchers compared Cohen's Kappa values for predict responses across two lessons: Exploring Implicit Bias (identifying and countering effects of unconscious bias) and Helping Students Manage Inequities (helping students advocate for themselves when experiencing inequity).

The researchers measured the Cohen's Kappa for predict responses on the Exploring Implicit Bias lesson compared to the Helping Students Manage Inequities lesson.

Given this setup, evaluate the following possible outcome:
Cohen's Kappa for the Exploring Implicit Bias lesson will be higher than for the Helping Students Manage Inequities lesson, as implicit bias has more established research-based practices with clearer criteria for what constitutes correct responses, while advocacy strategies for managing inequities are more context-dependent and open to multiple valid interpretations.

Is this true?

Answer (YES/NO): NO